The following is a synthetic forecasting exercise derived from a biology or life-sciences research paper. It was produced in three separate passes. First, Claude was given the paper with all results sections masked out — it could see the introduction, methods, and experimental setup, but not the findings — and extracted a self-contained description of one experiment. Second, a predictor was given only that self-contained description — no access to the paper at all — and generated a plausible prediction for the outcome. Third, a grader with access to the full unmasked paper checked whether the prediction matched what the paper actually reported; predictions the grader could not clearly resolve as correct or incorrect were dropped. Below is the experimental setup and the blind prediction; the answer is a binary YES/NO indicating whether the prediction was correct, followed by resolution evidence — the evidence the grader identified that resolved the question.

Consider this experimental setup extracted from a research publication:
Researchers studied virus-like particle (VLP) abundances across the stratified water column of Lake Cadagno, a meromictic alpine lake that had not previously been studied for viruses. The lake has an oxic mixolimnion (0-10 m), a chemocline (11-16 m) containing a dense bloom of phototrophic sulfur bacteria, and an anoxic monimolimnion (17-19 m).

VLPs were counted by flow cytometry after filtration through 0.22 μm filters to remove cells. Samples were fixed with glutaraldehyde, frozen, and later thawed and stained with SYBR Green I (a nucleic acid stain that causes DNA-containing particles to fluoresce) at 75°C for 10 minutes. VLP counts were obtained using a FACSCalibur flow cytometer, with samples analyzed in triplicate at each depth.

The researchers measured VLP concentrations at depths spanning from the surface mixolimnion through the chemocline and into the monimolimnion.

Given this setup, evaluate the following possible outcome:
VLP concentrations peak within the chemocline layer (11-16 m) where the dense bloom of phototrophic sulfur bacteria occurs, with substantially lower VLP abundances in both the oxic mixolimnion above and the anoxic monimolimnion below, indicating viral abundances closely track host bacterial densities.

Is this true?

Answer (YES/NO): NO